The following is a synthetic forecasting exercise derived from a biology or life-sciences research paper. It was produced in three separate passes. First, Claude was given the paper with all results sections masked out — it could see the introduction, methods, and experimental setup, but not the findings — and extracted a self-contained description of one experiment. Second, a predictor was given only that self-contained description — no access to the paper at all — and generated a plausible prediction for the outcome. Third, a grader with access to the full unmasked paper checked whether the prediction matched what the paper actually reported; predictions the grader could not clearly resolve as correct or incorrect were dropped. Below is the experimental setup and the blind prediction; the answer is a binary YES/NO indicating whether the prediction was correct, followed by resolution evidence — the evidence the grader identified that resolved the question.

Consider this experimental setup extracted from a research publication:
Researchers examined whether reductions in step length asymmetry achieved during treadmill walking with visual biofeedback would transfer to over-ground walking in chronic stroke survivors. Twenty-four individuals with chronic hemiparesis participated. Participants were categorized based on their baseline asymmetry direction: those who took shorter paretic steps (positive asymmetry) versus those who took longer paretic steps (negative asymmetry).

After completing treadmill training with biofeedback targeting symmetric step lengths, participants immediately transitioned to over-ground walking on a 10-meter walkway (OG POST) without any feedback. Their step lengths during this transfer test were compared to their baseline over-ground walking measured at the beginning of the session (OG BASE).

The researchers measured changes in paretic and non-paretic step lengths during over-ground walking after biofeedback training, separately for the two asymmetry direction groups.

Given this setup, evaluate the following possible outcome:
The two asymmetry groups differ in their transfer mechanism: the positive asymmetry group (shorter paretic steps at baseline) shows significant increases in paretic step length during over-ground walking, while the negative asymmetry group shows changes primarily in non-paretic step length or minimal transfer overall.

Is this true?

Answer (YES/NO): NO